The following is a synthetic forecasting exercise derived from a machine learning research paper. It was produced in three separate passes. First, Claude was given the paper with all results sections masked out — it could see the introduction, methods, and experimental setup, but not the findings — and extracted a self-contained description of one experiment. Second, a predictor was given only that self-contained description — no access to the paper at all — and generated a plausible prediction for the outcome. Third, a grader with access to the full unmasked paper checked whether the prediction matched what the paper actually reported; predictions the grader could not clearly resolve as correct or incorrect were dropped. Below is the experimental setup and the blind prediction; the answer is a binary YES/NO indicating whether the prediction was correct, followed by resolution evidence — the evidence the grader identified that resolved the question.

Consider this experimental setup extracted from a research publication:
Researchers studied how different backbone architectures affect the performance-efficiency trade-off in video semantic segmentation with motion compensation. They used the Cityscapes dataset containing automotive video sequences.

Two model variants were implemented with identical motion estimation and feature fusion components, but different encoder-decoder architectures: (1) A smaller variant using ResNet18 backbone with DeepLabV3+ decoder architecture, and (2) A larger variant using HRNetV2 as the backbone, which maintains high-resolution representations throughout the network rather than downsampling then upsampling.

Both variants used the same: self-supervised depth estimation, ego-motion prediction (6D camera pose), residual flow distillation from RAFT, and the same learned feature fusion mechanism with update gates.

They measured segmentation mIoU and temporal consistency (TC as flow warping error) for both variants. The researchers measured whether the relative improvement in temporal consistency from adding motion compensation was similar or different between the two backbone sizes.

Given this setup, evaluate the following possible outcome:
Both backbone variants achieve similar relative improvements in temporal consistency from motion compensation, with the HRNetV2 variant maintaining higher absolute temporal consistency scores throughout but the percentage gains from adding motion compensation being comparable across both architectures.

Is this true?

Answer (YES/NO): YES